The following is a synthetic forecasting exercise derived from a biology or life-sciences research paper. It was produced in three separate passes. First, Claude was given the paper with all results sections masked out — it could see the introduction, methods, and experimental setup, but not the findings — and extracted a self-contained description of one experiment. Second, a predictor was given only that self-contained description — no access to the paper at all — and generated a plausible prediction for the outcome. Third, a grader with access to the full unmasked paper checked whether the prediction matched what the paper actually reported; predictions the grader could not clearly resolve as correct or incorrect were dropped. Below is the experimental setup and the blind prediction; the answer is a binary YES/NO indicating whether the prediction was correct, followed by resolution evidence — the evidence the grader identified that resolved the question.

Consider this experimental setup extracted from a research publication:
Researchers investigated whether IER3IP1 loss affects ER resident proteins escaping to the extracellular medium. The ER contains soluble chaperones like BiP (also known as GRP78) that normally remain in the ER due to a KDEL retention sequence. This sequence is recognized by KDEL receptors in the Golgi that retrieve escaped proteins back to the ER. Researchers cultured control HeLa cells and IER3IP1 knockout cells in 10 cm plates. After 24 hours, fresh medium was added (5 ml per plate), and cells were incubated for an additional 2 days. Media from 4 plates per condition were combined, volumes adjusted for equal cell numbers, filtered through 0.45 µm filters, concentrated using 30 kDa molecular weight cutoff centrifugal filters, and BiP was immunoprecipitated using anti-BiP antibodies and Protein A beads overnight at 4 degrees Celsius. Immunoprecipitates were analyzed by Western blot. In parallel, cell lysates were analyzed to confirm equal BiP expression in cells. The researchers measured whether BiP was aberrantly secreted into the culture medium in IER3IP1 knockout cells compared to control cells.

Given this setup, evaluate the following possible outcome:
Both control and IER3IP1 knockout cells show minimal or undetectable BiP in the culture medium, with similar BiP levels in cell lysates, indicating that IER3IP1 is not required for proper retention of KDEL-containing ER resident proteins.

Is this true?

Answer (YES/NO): NO